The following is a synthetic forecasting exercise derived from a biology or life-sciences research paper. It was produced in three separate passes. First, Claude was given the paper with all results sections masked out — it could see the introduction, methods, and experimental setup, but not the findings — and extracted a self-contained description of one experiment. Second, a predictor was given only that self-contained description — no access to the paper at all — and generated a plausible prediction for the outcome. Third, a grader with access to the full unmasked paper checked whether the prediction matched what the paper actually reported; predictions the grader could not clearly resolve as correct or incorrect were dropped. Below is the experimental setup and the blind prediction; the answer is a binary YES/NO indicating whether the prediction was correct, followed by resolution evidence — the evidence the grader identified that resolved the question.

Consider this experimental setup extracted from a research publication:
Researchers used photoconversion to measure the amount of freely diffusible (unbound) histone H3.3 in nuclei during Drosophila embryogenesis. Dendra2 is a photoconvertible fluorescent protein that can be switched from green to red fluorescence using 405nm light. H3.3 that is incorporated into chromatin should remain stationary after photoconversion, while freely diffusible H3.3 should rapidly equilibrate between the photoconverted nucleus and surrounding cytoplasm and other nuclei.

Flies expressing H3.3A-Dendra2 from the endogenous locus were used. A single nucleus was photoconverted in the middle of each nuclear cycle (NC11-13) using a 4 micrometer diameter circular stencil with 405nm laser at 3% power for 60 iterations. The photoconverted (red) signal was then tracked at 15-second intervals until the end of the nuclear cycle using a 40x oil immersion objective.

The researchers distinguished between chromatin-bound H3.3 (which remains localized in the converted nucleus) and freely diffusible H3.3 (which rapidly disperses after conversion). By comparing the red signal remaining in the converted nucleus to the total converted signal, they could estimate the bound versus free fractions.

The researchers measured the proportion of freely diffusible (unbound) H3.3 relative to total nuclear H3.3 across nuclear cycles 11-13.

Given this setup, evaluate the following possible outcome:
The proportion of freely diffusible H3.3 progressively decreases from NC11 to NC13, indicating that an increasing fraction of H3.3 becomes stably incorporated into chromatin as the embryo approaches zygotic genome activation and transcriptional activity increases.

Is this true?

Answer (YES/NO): NO